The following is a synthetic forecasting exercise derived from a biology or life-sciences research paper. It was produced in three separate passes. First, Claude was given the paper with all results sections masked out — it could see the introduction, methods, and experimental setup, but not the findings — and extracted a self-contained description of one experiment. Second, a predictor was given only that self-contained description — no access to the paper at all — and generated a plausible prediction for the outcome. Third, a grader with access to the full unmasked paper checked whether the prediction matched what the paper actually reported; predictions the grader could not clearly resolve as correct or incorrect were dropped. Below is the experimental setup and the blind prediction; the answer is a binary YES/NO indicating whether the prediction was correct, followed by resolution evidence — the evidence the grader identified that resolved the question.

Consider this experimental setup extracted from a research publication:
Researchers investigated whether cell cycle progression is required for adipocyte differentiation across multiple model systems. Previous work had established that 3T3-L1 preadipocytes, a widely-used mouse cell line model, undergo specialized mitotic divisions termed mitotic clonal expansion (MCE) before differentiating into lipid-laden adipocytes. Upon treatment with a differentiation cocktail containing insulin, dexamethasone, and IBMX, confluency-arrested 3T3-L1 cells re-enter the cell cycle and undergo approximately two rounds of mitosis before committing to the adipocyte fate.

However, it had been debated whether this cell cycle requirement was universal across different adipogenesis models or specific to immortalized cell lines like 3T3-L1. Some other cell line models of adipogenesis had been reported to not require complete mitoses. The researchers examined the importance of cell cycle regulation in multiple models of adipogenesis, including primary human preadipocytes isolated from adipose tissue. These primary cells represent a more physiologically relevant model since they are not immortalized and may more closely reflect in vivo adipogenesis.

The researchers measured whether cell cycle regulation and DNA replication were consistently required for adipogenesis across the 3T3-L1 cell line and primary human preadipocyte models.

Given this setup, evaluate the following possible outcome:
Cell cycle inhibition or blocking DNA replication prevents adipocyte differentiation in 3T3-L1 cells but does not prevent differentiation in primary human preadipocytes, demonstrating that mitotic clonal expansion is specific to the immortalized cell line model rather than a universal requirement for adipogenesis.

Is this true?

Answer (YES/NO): NO